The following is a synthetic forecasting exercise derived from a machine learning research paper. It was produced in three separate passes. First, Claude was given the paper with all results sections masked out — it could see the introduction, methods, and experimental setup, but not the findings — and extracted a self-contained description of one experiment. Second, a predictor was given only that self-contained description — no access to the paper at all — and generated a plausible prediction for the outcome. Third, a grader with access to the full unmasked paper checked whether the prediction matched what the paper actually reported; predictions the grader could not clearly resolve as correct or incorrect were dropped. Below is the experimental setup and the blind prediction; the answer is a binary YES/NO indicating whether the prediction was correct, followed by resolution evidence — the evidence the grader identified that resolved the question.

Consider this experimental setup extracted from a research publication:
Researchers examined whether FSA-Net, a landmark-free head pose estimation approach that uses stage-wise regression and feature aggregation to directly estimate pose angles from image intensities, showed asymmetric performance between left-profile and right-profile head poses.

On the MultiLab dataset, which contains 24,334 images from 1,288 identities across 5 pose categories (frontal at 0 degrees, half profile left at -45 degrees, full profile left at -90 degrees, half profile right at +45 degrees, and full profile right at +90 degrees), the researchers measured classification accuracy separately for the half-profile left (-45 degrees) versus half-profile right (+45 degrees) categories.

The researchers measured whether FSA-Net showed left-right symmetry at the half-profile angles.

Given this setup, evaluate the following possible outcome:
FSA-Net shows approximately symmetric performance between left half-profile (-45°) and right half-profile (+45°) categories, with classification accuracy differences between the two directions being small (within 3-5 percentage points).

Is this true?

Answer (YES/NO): YES